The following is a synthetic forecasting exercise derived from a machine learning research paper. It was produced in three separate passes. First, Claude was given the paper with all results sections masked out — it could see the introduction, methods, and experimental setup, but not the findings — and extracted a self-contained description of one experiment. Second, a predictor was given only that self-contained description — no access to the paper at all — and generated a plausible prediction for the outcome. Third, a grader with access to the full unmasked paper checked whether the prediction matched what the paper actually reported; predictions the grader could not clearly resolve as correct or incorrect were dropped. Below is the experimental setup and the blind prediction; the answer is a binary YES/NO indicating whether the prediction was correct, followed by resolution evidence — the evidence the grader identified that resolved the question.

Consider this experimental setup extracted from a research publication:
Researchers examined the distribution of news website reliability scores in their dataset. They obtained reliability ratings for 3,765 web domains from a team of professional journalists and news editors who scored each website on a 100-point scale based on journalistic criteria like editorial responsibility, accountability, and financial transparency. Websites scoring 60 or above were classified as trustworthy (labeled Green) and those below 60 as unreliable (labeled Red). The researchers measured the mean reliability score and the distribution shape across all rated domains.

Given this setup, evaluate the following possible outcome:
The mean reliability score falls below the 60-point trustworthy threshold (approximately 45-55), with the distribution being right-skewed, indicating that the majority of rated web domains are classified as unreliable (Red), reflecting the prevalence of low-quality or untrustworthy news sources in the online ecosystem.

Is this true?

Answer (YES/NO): NO